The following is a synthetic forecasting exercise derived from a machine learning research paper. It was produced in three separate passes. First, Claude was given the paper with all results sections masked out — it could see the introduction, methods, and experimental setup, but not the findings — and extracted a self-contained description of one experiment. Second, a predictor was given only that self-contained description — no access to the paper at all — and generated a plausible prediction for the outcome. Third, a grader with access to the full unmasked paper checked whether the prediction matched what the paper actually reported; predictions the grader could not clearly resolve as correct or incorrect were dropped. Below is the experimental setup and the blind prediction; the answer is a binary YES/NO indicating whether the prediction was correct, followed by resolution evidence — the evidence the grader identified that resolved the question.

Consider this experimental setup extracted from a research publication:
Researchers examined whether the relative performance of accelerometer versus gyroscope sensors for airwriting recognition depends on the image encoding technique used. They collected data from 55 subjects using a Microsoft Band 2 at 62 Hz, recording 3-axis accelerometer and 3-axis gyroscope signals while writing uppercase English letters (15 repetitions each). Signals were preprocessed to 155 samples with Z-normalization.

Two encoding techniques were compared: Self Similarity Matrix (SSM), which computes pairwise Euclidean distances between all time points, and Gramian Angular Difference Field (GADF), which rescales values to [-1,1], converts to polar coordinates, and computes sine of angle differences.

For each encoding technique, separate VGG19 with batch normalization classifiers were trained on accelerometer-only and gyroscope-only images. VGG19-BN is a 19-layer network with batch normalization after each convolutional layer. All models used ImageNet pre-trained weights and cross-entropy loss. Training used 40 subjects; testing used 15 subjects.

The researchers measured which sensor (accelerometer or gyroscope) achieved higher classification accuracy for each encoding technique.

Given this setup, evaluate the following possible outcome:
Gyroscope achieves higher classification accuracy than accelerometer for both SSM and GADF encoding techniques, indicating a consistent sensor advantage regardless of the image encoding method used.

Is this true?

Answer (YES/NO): YES